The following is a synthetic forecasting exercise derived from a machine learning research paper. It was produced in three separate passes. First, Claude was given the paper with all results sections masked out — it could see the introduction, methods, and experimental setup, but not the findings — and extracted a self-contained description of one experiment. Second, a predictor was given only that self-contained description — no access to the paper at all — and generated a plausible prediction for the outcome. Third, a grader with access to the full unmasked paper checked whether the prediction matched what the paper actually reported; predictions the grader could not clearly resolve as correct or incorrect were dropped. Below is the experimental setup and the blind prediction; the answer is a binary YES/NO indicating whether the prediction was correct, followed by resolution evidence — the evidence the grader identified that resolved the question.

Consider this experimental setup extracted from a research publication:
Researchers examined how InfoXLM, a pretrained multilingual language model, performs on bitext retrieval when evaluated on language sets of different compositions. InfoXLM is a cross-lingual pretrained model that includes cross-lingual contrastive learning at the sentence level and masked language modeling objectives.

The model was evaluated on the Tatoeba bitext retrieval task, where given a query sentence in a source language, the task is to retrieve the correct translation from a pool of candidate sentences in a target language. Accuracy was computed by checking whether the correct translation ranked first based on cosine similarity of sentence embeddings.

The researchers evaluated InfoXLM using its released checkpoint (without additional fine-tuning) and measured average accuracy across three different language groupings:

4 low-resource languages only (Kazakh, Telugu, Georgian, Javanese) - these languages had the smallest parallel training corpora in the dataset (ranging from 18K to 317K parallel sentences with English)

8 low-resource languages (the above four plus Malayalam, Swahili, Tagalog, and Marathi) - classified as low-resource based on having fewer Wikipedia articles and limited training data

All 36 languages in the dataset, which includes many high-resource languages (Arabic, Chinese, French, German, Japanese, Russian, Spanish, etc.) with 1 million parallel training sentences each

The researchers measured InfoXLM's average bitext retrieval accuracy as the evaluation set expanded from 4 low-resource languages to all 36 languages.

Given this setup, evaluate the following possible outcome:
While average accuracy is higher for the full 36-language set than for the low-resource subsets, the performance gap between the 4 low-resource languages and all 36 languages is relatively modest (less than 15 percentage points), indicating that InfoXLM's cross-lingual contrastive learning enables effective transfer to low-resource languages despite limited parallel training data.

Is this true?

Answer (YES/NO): NO